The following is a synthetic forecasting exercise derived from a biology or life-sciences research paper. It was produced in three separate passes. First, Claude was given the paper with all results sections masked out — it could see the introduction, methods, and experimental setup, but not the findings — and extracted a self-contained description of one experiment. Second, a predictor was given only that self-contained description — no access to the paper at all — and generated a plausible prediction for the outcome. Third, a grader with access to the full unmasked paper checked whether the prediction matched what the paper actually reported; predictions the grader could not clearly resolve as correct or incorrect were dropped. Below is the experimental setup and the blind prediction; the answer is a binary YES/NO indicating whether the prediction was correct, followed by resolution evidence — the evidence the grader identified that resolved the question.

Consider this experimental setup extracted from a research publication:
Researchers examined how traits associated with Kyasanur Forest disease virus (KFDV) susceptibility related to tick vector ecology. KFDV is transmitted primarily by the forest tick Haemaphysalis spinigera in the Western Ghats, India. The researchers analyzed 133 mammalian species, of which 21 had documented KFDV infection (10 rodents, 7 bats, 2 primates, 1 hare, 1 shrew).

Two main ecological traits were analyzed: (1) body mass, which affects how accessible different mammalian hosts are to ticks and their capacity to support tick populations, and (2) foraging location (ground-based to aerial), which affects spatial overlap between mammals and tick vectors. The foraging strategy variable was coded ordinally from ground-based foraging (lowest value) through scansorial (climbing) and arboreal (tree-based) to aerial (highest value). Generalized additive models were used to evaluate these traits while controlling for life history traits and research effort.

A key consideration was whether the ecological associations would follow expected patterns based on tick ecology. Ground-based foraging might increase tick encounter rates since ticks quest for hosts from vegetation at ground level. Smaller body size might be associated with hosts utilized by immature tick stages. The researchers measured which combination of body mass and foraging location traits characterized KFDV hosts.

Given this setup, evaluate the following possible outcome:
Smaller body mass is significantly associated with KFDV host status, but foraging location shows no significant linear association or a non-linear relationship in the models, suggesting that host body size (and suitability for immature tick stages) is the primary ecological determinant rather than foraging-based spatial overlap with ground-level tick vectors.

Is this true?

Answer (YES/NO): YES